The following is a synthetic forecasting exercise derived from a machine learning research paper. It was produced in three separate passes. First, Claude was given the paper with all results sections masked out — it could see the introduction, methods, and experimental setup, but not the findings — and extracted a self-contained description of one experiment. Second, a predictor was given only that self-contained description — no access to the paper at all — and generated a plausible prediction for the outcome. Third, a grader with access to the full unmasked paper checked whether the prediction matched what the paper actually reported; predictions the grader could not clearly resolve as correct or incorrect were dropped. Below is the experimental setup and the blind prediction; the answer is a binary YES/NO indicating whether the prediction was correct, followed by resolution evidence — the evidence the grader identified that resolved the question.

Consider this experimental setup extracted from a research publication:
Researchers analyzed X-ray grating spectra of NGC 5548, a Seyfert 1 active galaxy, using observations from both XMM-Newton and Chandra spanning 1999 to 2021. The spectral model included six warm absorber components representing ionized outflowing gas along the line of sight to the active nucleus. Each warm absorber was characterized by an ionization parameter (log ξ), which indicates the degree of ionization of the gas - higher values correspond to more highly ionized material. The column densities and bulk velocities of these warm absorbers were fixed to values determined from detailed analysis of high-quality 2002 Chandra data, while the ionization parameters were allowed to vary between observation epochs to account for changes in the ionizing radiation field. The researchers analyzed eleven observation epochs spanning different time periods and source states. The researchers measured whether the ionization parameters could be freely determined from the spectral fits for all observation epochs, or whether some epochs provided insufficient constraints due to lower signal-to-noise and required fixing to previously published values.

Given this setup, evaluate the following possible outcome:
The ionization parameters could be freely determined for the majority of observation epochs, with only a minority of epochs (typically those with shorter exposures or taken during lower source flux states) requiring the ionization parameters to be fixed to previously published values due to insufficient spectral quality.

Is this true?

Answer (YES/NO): YES